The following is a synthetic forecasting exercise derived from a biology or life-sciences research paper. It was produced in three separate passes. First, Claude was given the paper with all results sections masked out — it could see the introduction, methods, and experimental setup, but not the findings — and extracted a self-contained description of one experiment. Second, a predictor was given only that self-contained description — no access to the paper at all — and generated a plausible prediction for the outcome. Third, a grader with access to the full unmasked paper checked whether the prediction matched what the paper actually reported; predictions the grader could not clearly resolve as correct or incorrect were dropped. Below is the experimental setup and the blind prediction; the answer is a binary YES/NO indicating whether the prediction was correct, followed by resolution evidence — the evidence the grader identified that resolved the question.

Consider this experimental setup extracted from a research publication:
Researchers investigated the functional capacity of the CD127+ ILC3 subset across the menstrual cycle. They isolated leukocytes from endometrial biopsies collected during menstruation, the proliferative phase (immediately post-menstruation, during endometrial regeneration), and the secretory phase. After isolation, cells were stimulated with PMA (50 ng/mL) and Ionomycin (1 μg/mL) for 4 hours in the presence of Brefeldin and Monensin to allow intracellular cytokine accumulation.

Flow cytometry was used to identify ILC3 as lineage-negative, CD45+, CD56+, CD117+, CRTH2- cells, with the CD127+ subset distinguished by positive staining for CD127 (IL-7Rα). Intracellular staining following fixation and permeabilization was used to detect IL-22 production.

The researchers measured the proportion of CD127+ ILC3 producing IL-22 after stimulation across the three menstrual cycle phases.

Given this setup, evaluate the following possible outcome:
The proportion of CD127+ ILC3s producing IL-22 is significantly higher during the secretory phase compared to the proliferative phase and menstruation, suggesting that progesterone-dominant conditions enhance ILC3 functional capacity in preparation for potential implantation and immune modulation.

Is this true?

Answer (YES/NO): NO